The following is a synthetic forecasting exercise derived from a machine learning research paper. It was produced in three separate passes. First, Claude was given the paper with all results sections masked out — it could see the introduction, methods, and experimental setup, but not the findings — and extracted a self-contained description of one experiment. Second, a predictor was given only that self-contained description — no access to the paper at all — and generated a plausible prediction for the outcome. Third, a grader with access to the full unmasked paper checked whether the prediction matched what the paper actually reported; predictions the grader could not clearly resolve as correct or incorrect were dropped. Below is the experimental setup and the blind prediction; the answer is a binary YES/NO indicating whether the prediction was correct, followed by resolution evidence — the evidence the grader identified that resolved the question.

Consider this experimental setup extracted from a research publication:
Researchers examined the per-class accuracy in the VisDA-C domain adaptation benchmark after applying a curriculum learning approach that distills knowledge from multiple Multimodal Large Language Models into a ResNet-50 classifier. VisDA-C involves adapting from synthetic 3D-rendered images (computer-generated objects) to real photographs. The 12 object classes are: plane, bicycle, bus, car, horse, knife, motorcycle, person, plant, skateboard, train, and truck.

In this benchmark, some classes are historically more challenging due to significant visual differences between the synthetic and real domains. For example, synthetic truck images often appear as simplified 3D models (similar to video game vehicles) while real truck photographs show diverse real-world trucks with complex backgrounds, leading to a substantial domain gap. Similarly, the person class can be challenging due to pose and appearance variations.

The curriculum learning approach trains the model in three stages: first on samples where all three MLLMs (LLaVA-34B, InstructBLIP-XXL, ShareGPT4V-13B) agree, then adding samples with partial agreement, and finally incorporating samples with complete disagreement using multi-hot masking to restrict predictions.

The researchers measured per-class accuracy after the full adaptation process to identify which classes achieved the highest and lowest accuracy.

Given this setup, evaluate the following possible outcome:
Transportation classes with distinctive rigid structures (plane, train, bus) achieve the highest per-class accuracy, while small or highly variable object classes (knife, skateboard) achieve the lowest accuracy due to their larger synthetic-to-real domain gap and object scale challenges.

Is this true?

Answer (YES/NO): NO